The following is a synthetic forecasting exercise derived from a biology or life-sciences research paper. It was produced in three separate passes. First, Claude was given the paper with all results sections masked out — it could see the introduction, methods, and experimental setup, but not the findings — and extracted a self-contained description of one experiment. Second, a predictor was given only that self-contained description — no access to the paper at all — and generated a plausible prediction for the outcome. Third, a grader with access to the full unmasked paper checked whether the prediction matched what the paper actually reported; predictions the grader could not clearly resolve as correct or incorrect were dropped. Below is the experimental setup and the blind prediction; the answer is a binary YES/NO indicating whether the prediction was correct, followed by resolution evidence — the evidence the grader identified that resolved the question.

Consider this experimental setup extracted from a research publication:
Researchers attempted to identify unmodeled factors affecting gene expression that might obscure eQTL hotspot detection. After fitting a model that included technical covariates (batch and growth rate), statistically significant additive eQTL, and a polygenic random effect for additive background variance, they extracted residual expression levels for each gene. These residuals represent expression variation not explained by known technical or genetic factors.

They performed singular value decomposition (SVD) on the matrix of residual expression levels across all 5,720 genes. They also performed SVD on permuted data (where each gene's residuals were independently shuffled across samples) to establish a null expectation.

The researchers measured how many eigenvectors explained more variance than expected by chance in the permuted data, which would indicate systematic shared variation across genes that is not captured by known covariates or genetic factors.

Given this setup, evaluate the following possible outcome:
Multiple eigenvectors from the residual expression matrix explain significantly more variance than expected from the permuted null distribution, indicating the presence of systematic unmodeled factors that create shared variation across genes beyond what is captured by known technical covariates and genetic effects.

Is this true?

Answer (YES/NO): YES